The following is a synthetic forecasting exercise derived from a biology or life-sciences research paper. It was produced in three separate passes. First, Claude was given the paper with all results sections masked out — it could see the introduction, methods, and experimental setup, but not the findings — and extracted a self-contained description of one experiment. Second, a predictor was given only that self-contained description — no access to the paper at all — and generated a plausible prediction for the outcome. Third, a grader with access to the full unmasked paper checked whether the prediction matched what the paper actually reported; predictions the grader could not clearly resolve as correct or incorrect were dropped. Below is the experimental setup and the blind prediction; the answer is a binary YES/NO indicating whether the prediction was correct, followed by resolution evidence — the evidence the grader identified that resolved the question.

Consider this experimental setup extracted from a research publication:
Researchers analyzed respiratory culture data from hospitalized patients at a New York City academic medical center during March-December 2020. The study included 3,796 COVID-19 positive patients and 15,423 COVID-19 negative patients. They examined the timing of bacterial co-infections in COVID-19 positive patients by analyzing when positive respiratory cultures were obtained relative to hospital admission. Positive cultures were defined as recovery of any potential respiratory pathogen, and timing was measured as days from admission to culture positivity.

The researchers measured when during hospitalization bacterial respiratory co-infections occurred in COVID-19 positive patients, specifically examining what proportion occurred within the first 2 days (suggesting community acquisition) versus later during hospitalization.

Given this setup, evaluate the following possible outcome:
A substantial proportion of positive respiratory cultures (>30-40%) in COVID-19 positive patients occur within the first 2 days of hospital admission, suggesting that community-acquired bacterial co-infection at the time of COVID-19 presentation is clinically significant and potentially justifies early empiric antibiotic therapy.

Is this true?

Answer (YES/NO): NO